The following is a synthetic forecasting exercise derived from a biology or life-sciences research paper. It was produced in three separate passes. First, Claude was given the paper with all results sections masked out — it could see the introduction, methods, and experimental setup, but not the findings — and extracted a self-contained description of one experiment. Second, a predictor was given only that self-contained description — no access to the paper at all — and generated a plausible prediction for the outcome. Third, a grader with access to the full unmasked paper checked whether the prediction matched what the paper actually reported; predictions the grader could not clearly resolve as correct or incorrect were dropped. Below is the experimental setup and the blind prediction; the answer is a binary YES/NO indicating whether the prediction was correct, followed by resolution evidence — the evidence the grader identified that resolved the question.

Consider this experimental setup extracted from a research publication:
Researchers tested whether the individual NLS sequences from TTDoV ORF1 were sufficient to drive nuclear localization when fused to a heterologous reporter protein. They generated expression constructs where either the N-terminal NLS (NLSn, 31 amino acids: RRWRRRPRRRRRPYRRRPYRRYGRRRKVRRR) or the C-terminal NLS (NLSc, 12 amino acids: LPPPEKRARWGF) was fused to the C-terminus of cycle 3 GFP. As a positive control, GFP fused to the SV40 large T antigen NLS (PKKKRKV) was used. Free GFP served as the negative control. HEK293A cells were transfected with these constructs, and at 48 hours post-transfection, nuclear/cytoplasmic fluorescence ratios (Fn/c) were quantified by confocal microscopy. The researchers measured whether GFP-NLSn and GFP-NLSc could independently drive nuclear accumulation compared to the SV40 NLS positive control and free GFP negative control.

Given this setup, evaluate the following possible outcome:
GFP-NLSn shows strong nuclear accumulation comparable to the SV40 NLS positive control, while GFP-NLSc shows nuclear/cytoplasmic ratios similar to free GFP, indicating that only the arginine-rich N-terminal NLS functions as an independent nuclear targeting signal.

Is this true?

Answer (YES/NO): NO